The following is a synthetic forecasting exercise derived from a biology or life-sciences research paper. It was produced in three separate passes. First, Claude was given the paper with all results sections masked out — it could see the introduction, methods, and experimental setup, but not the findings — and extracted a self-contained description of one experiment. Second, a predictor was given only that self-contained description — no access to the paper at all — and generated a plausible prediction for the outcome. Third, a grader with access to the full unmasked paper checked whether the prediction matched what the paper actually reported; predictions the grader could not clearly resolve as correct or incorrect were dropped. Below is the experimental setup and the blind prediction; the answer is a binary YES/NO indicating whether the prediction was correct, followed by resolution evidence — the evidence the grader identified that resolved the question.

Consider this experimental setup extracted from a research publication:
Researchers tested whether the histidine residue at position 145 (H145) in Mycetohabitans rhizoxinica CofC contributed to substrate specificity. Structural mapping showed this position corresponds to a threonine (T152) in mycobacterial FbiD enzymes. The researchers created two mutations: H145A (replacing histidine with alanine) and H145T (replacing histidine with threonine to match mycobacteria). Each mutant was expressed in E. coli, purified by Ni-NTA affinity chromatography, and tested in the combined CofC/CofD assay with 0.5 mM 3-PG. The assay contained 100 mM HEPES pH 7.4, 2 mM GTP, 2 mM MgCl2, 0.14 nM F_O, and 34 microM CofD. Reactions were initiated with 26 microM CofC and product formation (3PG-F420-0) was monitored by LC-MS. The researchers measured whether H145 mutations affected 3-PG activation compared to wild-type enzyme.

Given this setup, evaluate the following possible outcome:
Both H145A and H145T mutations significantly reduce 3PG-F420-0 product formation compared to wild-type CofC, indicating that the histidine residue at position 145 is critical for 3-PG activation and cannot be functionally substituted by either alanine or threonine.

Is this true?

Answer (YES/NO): NO